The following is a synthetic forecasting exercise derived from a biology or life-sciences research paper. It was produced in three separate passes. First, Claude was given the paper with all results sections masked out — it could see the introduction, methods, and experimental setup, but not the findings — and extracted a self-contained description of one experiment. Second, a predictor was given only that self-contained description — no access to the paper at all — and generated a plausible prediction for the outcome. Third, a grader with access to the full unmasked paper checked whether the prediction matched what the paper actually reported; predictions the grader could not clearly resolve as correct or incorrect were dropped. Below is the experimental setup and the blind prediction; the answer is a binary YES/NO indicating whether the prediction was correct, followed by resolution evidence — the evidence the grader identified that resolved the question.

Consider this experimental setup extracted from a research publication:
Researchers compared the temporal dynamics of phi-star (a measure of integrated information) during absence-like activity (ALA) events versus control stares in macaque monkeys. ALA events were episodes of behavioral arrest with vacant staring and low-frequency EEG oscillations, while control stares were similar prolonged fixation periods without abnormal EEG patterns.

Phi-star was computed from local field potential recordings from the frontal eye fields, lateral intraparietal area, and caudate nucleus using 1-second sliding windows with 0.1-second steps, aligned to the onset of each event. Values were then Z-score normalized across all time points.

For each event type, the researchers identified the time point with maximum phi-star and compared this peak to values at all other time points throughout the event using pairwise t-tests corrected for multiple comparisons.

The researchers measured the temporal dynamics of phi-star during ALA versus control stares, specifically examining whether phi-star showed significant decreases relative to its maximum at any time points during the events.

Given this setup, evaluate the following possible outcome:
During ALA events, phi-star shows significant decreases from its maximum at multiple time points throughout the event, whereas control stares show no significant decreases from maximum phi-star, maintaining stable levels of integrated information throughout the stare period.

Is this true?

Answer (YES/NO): YES